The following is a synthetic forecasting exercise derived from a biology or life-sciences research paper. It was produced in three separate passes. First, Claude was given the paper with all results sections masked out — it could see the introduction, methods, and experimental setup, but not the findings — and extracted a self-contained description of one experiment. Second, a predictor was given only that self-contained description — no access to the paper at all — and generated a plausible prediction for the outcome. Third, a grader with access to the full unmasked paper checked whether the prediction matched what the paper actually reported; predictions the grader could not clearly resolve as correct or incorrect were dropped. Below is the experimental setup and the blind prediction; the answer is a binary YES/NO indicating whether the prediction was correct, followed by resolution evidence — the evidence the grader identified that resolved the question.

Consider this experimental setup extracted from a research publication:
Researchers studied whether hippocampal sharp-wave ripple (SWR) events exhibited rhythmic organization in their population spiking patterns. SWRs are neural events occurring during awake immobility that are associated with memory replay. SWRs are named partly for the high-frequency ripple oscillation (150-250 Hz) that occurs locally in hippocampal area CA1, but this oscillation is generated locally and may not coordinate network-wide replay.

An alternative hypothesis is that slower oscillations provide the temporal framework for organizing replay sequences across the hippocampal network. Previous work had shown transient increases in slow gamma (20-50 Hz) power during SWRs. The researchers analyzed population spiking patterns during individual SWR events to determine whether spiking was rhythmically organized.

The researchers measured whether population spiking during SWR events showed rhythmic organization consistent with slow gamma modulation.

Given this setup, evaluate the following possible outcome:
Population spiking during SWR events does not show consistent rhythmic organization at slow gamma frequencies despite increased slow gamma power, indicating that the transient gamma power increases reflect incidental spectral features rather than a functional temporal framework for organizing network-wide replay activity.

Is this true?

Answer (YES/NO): NO